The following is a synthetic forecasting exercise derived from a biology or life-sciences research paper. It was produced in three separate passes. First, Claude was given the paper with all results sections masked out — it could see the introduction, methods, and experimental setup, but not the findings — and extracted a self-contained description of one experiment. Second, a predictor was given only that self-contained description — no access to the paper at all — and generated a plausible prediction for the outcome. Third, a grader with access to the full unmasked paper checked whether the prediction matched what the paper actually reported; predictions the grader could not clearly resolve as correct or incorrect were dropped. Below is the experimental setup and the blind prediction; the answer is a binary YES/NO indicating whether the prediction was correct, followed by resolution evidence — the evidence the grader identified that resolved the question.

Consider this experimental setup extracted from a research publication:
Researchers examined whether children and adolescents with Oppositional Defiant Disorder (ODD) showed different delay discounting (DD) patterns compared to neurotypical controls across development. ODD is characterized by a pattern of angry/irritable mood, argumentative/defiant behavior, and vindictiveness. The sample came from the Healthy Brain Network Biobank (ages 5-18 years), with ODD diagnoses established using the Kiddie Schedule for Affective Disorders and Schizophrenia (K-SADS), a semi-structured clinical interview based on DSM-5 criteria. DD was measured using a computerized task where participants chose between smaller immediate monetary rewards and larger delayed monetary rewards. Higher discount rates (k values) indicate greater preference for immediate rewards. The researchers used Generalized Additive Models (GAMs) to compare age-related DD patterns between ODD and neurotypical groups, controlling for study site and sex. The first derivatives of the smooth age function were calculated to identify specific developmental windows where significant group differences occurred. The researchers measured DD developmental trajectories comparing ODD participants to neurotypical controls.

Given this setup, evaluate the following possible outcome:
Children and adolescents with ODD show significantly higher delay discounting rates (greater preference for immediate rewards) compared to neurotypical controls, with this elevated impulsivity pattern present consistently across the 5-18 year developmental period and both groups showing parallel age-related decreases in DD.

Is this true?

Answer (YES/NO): NO